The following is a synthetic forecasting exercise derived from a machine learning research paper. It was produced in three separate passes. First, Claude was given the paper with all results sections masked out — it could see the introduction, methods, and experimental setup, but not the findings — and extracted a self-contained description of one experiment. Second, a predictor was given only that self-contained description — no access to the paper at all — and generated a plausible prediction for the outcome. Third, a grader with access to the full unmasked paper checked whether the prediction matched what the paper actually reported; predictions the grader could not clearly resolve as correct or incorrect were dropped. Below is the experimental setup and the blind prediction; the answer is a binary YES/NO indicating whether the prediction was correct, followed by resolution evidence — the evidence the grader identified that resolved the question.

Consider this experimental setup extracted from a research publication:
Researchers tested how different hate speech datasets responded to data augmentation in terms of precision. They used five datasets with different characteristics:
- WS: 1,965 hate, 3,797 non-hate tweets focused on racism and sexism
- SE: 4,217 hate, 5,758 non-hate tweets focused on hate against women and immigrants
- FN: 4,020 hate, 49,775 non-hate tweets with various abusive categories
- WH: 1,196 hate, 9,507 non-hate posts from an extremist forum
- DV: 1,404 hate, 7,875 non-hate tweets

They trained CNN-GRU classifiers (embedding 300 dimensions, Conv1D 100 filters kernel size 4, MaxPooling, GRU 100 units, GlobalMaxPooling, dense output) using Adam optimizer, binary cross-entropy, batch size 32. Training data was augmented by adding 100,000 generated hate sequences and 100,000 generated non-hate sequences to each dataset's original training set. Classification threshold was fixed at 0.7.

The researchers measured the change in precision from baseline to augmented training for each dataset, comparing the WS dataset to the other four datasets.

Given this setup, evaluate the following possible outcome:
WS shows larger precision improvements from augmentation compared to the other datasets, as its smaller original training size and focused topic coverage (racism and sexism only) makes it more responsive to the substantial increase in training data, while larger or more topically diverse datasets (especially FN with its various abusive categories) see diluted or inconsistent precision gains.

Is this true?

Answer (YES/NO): NO